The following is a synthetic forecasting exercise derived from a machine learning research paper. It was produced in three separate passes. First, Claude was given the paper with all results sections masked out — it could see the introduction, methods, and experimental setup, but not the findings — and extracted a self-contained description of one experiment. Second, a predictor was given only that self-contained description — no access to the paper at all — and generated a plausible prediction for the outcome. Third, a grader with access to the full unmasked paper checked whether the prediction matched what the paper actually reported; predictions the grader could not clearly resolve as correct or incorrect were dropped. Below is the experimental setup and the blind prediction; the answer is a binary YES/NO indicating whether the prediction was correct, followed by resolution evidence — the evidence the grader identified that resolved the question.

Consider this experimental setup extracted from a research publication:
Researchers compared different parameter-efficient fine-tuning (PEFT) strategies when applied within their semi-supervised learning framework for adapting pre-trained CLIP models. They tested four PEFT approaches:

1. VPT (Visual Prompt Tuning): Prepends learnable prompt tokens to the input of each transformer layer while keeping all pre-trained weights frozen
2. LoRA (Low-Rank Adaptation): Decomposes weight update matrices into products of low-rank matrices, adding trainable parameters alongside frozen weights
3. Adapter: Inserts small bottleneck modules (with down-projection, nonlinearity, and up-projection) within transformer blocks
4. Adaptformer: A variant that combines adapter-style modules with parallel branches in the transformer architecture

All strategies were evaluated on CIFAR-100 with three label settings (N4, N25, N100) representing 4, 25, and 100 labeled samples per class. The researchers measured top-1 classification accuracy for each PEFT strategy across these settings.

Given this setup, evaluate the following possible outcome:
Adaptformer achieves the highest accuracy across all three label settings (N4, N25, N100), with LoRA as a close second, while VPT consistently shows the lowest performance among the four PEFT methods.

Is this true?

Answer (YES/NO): NO